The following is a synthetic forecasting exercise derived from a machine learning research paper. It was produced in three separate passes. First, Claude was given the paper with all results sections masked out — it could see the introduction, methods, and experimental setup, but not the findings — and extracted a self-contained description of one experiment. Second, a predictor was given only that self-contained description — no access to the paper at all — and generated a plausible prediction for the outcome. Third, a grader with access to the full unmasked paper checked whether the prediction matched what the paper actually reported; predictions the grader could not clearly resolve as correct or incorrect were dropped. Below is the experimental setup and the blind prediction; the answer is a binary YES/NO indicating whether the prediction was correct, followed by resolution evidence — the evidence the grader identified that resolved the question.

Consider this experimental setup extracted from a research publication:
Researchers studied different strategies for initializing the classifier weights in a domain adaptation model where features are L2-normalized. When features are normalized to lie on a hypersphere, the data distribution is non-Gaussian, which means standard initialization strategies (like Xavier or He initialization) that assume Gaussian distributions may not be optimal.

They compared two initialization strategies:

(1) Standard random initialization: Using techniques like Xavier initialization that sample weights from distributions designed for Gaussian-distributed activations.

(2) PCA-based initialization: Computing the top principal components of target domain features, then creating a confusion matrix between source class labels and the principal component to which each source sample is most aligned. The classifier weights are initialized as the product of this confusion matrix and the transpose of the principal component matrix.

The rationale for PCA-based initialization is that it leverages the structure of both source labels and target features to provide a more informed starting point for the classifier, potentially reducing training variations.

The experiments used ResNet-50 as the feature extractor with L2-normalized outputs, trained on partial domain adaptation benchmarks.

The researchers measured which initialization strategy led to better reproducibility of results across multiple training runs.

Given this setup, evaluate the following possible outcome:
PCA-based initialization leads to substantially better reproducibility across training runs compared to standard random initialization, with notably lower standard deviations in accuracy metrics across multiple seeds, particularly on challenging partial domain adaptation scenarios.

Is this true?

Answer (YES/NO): YES